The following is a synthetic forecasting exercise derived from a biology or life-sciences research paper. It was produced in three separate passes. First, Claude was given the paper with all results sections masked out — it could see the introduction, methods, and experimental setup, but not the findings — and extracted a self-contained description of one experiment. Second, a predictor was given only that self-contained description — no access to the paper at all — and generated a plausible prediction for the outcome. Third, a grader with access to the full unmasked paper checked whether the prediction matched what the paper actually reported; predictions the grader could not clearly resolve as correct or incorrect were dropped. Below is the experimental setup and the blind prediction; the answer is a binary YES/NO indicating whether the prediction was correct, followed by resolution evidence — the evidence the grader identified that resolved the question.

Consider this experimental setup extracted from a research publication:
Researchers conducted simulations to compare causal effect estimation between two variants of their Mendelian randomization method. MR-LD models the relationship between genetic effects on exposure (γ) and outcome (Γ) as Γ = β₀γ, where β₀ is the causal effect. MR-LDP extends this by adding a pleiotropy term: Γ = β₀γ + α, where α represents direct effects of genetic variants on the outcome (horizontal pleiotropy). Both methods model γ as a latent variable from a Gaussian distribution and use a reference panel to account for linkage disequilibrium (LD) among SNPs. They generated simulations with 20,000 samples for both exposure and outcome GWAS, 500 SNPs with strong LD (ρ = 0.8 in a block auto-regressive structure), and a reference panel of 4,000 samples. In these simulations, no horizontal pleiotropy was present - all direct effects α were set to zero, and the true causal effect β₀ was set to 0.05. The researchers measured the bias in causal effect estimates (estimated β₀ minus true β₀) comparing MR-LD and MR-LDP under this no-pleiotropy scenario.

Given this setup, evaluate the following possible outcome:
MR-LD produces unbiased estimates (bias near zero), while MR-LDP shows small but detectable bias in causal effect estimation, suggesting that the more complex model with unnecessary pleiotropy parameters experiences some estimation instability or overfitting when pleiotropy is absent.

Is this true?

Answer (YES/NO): NO